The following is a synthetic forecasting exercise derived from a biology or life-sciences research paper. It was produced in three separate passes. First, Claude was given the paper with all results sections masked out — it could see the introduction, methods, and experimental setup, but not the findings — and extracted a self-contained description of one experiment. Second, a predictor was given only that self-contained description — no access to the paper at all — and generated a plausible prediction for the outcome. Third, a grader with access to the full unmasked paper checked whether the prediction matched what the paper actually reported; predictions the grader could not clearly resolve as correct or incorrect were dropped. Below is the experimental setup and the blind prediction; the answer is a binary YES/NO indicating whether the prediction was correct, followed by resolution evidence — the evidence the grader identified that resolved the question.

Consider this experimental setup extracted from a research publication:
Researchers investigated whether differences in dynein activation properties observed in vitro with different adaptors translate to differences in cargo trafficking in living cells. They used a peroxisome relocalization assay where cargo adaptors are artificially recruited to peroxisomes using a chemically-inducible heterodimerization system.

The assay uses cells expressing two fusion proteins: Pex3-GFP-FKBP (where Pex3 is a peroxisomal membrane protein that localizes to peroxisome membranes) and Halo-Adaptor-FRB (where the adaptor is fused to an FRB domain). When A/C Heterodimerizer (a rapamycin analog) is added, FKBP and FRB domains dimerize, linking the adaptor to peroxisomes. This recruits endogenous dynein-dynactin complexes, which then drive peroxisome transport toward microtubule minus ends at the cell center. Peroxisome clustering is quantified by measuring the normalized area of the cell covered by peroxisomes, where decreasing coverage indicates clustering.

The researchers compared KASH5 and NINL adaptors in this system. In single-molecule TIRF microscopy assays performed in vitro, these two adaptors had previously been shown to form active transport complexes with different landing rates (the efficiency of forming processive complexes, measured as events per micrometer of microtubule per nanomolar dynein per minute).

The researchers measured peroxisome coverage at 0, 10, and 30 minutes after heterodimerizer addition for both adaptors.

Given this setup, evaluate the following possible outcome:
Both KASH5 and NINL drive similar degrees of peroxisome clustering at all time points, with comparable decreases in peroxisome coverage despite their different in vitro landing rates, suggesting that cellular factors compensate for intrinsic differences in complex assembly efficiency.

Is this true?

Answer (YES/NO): NO